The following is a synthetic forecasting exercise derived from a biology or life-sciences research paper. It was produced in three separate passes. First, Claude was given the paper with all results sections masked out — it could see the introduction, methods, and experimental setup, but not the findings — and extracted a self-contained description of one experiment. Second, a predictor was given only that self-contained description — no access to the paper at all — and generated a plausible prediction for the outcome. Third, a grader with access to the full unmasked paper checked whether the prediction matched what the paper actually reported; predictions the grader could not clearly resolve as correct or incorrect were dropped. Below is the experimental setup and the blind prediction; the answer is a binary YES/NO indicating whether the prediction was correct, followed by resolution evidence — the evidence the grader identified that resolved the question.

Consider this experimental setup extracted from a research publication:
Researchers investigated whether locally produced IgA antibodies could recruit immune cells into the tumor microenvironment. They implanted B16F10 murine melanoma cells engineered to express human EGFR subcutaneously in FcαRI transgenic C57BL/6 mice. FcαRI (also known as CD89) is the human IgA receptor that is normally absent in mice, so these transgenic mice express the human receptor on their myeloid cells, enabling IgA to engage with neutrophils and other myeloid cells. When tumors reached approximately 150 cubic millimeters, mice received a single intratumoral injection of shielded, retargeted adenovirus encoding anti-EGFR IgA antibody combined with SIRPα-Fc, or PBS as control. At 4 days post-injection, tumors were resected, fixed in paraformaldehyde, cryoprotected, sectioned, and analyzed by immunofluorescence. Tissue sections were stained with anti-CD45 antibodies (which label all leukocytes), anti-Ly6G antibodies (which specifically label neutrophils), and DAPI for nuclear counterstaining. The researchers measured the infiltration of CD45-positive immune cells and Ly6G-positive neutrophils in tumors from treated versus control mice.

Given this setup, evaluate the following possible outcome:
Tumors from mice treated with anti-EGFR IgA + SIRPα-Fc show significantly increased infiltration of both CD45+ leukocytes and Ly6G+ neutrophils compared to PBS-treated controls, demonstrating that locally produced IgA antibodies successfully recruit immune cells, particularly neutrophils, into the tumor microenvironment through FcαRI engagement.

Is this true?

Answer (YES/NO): YES